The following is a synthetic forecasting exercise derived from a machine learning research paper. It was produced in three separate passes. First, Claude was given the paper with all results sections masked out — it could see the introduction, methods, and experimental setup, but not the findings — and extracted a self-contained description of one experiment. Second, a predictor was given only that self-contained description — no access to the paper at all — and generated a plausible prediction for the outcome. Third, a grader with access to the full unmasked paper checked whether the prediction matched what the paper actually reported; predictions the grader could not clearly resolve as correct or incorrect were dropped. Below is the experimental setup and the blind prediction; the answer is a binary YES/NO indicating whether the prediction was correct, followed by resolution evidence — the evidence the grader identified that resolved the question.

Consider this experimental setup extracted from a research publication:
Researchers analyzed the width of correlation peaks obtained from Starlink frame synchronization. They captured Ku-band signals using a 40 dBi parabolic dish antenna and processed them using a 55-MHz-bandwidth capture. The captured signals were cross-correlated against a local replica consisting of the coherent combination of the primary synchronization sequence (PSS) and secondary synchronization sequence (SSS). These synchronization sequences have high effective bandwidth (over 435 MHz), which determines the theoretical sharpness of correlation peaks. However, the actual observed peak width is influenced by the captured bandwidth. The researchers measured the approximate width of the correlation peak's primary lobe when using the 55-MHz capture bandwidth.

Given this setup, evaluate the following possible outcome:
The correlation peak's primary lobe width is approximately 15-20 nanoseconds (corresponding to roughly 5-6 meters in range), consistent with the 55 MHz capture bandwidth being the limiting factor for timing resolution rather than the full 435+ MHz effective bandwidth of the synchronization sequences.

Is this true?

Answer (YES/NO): YES